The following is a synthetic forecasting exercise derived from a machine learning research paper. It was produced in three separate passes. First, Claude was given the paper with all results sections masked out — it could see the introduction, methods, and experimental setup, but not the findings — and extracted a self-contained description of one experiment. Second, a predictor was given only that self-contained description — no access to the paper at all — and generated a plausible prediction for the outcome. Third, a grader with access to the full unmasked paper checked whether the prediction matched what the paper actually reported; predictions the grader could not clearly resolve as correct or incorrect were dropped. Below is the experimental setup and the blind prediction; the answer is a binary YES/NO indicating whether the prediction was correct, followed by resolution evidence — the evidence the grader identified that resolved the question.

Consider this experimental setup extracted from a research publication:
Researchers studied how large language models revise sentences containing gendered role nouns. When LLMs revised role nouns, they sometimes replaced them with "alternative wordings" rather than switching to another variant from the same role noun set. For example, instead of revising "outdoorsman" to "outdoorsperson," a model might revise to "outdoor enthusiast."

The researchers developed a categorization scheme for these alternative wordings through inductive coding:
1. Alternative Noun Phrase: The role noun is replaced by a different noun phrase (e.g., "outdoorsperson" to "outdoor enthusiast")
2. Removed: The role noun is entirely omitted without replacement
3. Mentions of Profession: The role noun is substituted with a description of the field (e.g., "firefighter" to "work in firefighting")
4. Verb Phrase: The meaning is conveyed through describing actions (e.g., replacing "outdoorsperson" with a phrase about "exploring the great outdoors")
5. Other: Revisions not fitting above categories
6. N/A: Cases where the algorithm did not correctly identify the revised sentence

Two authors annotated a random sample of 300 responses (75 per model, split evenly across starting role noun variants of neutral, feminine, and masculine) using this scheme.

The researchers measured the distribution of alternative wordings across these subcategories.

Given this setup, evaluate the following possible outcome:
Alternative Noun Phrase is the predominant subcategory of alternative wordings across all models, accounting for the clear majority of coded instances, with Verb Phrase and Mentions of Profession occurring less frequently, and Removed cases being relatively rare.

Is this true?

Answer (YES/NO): NO